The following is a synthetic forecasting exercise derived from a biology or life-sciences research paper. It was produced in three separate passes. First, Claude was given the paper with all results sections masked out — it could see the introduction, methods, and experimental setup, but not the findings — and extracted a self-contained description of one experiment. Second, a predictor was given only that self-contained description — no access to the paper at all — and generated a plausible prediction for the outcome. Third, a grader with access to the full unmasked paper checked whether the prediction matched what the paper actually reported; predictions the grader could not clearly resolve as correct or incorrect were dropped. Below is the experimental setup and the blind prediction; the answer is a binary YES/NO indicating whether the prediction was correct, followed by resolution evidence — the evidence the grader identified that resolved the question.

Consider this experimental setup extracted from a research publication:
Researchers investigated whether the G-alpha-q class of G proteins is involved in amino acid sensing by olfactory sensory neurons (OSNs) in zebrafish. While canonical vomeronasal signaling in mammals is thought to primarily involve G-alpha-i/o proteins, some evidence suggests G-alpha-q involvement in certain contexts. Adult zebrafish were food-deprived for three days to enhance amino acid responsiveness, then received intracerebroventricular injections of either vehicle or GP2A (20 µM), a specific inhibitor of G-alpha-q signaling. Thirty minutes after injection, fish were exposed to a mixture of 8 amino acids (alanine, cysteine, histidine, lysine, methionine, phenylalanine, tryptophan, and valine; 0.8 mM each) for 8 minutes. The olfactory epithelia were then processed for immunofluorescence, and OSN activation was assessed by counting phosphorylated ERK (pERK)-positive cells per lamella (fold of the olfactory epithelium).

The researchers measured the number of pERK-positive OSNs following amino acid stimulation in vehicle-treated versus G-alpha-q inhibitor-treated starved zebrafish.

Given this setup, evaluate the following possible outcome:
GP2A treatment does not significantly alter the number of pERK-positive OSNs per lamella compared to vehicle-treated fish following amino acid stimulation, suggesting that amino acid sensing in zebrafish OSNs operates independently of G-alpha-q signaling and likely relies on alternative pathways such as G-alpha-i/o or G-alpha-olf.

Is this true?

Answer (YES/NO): NO